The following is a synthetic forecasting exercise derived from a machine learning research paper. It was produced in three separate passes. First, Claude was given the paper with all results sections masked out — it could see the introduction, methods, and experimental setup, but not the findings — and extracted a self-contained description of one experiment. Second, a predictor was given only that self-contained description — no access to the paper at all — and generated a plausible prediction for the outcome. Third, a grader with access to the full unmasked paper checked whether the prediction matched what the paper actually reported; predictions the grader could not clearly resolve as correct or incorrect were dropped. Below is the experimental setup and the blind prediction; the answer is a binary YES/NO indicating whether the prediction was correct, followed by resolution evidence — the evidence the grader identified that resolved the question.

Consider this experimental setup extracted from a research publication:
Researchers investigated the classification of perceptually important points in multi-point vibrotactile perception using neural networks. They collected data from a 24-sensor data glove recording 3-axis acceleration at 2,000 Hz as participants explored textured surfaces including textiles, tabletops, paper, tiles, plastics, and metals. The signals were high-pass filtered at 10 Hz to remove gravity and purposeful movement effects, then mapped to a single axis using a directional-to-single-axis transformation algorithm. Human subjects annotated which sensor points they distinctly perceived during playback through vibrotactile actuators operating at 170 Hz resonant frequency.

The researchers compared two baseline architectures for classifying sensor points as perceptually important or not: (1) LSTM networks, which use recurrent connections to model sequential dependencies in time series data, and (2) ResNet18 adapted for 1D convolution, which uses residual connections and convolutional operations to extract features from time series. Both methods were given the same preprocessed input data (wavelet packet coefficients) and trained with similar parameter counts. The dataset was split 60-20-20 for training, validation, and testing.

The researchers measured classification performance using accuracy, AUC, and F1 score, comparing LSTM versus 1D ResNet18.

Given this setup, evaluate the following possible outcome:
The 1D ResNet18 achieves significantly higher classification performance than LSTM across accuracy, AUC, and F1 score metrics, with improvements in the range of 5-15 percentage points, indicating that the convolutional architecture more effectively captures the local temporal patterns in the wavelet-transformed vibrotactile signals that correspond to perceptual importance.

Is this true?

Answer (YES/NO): NO